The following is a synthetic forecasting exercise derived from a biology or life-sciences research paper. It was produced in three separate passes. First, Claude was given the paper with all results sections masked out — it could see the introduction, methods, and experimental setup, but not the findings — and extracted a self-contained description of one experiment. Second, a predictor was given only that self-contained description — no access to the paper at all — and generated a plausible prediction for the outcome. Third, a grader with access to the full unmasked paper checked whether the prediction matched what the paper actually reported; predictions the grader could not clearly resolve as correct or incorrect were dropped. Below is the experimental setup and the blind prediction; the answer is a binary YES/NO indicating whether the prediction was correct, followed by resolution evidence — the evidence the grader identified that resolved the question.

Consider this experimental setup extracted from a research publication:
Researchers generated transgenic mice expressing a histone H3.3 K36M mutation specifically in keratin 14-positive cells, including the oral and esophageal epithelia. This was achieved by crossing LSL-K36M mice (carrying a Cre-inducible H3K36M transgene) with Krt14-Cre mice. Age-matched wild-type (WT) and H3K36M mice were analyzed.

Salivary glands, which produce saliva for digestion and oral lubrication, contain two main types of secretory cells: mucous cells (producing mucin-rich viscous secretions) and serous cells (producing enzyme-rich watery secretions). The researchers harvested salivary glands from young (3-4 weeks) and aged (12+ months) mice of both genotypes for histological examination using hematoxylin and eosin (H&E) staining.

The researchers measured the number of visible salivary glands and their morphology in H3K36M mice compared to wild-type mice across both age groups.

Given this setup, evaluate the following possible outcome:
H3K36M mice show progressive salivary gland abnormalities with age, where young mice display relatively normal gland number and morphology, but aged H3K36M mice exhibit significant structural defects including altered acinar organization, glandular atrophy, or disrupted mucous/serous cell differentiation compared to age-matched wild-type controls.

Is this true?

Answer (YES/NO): NO